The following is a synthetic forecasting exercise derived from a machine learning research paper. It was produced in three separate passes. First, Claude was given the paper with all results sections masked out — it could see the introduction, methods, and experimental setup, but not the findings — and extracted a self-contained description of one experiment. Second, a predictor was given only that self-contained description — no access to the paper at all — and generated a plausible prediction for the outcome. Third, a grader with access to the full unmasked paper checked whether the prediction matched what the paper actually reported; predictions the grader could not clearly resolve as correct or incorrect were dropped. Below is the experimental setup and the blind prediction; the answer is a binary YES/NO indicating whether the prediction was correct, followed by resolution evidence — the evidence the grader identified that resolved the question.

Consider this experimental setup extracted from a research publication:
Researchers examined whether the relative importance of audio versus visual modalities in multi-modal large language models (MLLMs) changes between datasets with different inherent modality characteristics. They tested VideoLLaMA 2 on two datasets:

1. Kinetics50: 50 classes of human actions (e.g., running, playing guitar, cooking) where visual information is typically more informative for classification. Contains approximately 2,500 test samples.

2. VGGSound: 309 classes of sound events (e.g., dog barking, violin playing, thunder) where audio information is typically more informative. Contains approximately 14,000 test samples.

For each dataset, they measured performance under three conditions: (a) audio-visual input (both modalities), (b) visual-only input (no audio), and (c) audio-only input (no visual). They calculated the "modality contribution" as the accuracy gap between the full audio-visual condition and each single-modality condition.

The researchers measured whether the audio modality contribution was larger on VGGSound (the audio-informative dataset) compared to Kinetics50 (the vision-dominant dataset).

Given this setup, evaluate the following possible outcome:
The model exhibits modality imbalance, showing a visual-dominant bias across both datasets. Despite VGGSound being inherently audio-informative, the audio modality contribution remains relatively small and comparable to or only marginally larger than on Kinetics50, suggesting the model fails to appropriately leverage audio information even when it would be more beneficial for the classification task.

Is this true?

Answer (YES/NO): YES